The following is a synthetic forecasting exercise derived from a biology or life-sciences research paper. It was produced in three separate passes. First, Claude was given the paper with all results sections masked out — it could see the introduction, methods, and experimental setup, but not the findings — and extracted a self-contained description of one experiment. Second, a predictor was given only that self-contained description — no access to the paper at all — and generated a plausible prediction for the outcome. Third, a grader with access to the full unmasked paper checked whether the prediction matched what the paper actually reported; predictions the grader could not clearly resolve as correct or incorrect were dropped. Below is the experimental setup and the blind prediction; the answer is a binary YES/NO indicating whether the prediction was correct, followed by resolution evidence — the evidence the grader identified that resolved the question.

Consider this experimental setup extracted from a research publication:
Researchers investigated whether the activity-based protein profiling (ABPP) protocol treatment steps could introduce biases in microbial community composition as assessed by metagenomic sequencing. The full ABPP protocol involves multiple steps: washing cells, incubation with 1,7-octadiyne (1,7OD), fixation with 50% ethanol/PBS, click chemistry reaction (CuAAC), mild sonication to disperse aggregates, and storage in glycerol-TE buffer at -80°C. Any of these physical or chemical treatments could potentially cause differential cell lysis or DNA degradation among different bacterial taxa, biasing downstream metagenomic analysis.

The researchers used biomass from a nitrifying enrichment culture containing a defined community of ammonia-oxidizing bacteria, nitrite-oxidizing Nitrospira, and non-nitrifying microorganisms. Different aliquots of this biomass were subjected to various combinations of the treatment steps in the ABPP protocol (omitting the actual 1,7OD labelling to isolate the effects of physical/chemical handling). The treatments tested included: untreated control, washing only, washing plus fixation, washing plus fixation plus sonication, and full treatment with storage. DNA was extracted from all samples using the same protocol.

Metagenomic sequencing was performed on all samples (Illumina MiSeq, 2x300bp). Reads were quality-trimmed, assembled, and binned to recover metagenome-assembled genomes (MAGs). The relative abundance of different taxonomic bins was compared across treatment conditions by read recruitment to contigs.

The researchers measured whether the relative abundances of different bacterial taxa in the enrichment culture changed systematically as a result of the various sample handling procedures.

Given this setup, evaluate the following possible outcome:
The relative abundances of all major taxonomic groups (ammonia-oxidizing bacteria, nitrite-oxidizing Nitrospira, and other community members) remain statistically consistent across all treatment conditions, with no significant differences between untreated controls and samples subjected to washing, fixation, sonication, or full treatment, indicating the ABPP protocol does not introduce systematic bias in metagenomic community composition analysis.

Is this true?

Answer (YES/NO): NO